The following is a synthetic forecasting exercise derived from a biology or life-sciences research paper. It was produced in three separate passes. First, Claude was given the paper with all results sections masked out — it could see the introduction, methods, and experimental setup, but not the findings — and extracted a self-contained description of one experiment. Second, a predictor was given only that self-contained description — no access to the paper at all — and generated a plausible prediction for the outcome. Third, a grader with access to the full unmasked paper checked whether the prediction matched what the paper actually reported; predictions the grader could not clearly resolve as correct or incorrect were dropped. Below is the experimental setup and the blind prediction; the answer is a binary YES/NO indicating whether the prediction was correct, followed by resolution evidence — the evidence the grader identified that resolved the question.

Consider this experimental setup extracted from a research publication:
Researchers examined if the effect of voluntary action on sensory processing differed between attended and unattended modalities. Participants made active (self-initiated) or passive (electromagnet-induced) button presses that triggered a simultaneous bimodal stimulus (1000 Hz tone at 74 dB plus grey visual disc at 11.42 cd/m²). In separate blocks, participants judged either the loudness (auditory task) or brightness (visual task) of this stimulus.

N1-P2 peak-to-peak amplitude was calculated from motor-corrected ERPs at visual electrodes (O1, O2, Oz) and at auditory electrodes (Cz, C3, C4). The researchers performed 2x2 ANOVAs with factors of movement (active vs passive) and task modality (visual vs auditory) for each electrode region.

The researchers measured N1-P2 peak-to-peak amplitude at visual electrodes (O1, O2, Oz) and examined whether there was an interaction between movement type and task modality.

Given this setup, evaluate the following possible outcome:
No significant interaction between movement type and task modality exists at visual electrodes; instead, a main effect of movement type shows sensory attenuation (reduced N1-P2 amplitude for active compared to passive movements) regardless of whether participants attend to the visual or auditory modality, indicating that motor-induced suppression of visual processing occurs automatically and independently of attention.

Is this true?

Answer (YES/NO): NO